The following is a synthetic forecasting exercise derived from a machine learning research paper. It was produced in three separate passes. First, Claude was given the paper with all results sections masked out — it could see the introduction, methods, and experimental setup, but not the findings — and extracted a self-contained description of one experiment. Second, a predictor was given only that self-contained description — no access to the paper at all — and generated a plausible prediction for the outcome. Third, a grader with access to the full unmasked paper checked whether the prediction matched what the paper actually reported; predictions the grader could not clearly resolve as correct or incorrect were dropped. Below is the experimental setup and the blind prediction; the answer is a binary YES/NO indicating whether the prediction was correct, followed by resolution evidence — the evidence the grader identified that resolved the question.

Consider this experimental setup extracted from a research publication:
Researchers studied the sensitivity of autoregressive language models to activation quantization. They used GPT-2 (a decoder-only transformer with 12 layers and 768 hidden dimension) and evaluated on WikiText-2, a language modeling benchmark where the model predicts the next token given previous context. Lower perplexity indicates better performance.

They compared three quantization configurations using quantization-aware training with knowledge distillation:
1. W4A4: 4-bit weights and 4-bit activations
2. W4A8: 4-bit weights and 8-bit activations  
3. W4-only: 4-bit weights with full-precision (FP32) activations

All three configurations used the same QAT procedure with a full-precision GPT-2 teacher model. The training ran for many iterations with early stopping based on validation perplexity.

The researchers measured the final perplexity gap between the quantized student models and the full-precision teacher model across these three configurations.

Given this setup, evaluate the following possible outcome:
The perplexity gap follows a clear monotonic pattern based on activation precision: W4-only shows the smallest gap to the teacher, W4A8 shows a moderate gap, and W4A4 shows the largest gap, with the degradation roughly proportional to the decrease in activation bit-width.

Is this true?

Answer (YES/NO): NO